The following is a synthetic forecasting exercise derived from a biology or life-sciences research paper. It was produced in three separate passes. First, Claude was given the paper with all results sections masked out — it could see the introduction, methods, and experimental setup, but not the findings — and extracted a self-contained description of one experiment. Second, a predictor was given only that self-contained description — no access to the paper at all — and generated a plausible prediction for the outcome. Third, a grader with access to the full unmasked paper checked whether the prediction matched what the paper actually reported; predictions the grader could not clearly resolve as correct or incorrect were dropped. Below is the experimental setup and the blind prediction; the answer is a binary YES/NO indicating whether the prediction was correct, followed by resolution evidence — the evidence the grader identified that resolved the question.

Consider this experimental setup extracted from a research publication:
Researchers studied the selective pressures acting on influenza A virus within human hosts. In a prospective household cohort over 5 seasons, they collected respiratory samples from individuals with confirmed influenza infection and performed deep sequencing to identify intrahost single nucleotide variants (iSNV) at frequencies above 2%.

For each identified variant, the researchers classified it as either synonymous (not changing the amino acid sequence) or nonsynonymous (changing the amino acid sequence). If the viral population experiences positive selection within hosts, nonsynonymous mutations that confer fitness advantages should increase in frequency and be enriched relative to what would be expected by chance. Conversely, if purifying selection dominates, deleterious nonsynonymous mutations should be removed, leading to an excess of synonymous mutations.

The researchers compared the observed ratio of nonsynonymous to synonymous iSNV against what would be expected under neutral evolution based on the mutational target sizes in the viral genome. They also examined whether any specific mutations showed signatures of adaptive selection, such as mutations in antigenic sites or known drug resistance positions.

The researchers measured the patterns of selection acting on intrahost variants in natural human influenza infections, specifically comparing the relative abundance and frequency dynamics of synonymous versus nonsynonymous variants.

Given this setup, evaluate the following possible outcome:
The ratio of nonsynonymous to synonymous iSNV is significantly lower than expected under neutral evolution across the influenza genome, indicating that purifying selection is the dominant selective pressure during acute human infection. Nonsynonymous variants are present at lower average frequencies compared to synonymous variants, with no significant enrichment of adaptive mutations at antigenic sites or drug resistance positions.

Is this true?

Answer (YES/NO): NO